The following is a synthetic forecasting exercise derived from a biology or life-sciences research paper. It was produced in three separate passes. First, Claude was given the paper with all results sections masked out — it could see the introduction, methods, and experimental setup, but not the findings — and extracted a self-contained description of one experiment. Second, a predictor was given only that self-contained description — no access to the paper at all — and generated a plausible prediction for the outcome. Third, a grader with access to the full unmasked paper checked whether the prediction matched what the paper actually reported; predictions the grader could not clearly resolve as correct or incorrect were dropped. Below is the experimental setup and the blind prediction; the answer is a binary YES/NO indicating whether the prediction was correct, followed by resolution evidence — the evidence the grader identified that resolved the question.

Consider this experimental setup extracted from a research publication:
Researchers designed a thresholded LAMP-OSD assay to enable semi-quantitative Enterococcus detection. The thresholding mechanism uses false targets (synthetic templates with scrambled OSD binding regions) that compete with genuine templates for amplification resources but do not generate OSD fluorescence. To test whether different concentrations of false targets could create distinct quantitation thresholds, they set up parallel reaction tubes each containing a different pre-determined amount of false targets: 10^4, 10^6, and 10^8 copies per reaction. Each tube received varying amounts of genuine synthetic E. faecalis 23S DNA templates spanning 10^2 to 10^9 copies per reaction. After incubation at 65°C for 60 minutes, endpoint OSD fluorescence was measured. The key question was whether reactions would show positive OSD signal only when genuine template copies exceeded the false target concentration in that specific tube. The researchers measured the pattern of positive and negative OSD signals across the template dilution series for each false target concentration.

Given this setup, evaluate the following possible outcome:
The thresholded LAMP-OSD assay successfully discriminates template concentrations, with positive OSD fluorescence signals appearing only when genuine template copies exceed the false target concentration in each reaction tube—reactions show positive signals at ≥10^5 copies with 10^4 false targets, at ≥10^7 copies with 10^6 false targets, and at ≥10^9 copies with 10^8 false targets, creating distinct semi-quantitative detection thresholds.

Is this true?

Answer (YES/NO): NO